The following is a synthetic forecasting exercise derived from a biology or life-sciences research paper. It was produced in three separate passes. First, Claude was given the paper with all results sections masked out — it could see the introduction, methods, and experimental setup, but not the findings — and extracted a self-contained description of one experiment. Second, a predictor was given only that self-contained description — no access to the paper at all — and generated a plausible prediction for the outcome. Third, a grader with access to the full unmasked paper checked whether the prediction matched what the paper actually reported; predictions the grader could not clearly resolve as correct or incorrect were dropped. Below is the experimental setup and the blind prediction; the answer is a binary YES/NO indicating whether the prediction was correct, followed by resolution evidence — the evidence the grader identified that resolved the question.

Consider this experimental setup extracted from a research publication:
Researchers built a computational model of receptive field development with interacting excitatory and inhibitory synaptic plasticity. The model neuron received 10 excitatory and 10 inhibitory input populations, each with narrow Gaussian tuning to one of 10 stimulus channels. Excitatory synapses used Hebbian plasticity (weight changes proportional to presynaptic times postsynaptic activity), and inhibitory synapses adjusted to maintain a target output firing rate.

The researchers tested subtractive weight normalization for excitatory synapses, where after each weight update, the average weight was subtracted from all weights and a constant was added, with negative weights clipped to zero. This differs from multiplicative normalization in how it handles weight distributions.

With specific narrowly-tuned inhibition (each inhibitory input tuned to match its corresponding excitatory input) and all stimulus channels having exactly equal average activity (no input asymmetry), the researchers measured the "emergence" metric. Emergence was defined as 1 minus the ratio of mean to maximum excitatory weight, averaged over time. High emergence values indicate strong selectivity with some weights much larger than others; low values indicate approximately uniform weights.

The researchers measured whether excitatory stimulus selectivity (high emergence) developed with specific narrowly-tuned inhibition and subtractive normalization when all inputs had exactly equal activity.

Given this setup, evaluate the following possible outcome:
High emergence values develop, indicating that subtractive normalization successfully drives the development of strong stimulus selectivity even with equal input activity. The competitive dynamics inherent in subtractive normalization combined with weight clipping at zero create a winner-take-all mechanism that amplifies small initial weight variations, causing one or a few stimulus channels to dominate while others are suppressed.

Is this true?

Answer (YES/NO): NO